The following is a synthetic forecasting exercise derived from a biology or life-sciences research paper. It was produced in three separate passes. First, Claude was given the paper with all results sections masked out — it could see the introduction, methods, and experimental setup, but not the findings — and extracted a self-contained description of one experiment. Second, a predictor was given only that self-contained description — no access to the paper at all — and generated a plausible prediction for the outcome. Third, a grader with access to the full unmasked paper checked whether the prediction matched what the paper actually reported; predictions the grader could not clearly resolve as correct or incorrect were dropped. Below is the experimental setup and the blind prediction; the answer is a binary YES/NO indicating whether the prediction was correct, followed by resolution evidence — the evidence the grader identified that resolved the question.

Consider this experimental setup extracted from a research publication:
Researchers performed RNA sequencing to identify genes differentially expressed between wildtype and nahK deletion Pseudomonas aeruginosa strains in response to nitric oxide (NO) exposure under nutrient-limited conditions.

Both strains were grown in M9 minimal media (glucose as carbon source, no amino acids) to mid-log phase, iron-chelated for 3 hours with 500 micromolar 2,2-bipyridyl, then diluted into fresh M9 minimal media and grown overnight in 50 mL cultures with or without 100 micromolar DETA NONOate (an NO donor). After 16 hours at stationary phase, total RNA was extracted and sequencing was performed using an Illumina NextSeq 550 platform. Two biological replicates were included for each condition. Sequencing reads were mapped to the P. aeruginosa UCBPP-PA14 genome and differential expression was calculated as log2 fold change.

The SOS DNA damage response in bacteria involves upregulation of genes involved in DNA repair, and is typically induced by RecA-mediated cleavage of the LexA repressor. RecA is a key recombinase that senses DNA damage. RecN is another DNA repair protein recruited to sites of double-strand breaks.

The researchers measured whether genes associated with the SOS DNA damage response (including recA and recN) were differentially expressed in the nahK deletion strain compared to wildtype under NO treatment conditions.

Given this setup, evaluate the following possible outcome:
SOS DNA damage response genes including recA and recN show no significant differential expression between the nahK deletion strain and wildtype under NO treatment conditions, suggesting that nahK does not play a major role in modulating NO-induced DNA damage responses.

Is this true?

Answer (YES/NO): NO